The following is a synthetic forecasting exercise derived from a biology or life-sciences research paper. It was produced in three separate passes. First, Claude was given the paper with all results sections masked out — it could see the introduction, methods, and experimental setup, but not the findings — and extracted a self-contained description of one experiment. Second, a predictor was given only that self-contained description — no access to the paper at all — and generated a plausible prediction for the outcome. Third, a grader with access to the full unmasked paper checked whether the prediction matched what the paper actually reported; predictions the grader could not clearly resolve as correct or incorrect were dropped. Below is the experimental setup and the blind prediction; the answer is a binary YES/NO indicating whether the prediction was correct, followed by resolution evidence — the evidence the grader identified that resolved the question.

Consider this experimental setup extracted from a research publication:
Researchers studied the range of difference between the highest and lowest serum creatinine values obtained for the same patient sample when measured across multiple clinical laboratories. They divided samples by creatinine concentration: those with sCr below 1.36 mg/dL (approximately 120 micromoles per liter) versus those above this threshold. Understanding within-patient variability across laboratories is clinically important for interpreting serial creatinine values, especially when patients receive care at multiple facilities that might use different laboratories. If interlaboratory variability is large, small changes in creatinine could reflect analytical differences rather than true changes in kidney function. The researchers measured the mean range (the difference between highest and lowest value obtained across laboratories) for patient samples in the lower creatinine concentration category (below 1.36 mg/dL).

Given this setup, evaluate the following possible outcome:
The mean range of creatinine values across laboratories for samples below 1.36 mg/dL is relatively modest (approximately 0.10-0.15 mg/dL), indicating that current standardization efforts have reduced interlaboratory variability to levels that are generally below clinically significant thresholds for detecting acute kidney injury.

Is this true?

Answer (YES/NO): NO